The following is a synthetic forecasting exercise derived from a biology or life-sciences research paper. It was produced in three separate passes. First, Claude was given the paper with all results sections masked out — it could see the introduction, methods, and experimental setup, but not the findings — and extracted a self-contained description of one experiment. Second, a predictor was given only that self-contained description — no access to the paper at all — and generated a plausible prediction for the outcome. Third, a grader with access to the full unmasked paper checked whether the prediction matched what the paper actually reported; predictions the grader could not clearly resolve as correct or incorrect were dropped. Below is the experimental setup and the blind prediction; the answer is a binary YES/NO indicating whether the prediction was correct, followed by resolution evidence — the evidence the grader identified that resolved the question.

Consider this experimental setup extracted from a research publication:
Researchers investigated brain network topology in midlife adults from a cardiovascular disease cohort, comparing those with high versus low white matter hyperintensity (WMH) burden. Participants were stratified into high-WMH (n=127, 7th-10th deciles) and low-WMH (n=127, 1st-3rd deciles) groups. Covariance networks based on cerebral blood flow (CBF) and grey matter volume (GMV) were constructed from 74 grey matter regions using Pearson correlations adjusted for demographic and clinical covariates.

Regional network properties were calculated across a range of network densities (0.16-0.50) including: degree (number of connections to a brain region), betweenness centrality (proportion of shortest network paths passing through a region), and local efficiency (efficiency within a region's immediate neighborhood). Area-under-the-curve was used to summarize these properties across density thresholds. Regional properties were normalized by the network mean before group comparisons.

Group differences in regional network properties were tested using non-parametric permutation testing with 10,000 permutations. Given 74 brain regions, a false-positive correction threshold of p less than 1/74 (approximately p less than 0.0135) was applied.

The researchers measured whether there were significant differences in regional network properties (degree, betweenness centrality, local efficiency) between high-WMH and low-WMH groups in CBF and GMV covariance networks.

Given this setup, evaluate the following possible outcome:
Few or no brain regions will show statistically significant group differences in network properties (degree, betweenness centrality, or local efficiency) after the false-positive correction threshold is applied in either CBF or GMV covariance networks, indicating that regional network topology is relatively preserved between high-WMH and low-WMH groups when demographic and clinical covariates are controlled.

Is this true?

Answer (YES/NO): NO